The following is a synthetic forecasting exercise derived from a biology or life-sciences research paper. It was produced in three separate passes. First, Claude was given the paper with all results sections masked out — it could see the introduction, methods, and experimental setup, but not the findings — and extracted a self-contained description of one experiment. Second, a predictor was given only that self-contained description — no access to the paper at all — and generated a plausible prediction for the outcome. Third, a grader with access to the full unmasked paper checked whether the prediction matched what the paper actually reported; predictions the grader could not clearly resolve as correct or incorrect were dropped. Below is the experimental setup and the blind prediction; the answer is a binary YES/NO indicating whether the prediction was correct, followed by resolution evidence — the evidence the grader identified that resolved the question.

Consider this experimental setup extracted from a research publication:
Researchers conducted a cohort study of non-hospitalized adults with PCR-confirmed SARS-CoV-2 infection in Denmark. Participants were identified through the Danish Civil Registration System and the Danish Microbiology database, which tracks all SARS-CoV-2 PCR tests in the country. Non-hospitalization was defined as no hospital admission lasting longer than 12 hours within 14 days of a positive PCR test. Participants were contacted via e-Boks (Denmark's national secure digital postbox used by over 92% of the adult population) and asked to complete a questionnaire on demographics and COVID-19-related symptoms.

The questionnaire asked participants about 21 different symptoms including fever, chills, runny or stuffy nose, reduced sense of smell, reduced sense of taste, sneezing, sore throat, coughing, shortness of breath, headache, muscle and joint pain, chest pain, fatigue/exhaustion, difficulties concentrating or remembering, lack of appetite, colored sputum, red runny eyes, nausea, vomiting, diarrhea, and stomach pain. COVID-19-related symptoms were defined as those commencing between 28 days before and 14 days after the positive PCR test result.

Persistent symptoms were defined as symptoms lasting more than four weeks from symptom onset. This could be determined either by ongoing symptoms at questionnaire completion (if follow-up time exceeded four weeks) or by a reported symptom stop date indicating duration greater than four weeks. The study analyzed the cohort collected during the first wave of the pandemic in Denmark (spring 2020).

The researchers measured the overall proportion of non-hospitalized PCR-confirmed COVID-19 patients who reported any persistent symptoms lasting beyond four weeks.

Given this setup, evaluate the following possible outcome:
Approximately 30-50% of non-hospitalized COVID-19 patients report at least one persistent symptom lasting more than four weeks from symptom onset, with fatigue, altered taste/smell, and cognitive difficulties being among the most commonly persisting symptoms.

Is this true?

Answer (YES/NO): YES